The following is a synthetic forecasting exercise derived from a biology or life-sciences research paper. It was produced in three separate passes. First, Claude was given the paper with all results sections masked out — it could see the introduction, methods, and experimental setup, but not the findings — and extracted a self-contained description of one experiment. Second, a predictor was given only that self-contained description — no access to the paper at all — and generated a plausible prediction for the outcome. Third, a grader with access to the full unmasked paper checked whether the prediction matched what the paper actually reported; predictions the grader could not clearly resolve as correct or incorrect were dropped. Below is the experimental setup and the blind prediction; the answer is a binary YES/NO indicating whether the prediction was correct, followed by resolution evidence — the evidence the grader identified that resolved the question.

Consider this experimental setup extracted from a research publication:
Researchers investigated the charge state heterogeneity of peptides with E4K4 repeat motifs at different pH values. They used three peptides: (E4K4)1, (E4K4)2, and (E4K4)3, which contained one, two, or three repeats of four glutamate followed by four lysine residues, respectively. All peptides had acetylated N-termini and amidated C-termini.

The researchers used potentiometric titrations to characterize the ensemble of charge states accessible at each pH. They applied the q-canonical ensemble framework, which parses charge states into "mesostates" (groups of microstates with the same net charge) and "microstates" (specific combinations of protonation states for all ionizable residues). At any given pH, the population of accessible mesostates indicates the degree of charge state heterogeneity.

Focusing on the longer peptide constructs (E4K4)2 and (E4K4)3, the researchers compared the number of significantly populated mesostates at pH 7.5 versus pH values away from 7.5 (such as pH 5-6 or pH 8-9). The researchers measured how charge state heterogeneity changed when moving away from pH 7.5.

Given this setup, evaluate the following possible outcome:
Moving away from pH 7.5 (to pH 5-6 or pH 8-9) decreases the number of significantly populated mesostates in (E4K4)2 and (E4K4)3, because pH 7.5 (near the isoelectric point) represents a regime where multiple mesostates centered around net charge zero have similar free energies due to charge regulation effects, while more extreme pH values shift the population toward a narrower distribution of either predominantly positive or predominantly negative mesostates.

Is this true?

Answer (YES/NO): NO